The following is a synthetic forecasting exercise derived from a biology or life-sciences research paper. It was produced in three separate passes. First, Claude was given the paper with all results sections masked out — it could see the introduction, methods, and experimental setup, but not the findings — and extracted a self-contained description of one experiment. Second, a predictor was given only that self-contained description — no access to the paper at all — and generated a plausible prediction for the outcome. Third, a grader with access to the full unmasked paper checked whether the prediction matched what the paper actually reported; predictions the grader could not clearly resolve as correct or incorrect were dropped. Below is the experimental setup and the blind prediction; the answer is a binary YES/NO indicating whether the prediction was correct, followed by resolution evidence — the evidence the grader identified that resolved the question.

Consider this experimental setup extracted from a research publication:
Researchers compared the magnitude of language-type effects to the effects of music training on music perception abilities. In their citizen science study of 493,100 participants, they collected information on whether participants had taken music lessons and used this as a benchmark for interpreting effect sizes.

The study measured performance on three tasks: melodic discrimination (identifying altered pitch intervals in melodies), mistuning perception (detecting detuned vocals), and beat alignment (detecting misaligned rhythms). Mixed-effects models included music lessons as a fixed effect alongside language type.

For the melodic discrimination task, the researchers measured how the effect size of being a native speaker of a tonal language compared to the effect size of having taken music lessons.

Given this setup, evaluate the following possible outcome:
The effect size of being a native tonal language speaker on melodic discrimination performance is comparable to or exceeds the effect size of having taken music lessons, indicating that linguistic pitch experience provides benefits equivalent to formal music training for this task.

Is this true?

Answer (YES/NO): NO